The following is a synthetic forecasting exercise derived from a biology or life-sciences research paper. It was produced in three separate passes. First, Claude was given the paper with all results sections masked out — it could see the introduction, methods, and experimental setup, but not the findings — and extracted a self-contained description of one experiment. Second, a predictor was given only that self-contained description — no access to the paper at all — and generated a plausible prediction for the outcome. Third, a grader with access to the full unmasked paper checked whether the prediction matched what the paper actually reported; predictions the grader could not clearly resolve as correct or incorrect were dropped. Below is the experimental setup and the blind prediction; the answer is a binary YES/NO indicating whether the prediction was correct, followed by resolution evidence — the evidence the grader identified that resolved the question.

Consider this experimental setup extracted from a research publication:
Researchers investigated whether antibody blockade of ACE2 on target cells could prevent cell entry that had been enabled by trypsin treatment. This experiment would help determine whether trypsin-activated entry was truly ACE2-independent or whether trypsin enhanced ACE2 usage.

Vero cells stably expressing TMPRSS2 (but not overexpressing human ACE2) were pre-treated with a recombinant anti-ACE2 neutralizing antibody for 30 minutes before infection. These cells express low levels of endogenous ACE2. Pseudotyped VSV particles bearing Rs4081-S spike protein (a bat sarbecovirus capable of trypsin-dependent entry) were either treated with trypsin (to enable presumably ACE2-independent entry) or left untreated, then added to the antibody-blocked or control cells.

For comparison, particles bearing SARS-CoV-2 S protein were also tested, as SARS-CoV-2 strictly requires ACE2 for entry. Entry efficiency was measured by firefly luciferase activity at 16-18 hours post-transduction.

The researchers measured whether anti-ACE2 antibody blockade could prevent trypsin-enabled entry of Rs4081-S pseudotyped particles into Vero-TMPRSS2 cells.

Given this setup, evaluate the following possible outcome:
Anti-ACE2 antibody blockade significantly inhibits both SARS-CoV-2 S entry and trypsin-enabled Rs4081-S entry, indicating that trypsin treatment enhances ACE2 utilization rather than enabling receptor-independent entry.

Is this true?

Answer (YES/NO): NO